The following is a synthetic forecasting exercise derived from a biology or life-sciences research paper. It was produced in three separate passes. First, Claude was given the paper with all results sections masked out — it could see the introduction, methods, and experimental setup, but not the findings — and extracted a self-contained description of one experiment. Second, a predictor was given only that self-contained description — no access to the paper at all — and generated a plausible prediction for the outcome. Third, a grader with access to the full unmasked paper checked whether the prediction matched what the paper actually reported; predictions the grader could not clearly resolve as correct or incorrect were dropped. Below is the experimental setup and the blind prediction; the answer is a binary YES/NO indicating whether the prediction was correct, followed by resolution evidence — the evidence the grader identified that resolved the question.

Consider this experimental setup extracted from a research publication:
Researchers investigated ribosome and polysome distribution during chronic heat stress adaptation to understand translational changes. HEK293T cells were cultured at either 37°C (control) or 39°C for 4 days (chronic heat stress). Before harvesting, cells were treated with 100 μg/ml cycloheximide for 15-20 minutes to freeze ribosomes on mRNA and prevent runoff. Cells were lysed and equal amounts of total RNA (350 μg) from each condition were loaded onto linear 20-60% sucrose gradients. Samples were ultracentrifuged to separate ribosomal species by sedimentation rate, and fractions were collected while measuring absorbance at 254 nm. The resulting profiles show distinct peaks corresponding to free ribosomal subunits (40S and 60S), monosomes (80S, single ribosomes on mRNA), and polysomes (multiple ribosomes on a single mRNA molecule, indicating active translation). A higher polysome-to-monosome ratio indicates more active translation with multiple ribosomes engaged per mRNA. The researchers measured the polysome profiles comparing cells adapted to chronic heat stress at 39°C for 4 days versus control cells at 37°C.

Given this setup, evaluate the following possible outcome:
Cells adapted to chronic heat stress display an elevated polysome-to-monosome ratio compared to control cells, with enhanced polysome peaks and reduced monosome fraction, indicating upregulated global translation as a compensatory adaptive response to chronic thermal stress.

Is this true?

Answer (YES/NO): NO